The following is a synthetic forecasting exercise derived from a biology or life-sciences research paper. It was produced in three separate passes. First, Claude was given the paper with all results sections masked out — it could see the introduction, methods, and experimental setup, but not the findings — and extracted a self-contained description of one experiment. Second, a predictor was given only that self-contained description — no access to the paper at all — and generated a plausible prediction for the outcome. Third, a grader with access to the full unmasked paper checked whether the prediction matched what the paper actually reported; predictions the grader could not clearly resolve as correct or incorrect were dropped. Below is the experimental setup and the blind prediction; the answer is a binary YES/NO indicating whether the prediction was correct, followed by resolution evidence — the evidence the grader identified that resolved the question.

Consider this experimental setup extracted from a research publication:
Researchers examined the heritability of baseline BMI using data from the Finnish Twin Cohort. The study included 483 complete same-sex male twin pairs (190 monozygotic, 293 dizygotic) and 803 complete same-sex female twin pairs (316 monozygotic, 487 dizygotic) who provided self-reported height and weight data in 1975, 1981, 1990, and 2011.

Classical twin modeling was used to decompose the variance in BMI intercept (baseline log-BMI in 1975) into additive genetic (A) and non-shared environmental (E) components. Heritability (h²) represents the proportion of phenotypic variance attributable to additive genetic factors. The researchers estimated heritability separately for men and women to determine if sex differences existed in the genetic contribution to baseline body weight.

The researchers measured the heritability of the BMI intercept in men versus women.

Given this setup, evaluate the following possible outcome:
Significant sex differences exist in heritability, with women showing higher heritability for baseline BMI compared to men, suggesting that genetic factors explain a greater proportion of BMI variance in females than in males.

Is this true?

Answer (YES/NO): NO